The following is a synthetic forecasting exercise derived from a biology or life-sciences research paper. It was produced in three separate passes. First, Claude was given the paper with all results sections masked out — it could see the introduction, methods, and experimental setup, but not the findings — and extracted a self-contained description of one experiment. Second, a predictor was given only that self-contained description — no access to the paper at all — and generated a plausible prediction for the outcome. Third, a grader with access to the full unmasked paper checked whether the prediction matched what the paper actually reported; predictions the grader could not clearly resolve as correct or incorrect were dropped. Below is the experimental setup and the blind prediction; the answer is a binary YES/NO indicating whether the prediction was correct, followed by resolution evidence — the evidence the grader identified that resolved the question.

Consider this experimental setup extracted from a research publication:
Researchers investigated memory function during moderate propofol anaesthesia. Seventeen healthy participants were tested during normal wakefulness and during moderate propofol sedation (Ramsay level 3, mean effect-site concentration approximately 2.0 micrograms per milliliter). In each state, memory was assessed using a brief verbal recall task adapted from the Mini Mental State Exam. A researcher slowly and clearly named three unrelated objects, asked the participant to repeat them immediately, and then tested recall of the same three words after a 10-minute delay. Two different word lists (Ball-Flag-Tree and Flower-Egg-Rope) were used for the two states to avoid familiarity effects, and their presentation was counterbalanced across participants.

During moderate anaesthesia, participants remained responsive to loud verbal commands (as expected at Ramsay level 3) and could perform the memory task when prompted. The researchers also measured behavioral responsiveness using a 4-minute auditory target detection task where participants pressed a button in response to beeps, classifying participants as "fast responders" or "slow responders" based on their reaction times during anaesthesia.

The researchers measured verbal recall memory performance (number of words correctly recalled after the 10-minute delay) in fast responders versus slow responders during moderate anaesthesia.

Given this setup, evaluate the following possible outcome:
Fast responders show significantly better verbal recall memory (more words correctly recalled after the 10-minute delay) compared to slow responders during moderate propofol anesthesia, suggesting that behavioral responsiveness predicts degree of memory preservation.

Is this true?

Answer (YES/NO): NO